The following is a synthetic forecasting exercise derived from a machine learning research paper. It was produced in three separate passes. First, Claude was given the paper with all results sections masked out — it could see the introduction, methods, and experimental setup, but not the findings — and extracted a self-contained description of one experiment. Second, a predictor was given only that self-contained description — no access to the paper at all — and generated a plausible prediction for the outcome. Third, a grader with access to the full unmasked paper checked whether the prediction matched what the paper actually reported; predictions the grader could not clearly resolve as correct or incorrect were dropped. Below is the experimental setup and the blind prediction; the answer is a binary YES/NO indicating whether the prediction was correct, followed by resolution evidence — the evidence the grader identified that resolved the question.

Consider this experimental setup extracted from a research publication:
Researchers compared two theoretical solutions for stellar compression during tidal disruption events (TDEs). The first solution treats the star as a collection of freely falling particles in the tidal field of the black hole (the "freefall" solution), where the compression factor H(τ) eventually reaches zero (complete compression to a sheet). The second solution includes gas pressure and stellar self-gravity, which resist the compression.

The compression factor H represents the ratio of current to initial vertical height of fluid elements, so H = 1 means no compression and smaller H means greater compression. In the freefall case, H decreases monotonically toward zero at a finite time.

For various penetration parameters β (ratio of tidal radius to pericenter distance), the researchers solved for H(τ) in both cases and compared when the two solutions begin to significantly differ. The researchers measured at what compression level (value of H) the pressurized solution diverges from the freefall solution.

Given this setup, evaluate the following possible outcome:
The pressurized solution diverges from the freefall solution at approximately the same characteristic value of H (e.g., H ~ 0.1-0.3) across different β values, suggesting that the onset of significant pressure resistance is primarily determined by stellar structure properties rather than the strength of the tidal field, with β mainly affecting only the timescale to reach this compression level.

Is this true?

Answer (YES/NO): NO